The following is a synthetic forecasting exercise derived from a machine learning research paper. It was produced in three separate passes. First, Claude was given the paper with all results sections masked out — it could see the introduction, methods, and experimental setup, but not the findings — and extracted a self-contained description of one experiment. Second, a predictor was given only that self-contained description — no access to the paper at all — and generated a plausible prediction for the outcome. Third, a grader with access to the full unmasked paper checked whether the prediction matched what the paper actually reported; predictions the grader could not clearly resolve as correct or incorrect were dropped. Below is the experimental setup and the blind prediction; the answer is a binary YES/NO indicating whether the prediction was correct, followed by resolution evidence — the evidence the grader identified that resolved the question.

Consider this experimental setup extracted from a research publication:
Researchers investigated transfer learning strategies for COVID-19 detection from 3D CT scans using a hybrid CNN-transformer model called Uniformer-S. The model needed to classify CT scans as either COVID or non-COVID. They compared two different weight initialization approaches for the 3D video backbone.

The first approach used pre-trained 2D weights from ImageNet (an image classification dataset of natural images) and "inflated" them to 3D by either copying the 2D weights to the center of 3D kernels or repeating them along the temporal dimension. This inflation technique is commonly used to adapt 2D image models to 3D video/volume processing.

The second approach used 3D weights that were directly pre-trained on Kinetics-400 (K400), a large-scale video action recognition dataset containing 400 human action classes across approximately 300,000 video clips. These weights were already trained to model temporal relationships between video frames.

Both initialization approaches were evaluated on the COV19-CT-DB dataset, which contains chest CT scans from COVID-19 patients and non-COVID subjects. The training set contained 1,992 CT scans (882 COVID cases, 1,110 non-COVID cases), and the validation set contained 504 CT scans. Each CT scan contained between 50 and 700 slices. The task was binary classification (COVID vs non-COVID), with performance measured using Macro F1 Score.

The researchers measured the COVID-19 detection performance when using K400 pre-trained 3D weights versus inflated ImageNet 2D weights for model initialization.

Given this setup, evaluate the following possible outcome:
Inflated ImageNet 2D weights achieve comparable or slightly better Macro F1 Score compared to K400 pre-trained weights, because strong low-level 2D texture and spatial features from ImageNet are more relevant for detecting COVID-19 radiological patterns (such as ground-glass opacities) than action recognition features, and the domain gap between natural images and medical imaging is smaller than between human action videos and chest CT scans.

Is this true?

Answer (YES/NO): NO